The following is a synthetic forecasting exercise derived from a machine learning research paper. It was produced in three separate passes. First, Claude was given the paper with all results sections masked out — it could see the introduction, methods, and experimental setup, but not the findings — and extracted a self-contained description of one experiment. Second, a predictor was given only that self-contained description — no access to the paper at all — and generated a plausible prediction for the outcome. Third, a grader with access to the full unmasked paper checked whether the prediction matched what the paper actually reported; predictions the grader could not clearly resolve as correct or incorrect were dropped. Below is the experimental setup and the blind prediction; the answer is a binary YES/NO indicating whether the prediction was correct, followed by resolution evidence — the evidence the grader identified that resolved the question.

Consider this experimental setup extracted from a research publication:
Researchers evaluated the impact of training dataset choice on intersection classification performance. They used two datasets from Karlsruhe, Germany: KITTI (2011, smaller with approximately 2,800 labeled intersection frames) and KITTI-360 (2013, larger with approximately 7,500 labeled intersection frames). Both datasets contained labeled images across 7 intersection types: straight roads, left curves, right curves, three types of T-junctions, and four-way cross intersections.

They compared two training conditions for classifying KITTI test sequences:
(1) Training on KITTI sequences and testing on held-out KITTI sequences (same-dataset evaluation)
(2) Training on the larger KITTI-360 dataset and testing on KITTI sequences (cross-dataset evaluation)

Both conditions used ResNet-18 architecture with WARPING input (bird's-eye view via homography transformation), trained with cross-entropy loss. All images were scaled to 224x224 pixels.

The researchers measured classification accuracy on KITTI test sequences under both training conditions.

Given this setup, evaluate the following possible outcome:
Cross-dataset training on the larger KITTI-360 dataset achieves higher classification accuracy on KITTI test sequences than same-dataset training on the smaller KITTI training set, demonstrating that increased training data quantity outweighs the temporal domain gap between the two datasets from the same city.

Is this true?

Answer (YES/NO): NO